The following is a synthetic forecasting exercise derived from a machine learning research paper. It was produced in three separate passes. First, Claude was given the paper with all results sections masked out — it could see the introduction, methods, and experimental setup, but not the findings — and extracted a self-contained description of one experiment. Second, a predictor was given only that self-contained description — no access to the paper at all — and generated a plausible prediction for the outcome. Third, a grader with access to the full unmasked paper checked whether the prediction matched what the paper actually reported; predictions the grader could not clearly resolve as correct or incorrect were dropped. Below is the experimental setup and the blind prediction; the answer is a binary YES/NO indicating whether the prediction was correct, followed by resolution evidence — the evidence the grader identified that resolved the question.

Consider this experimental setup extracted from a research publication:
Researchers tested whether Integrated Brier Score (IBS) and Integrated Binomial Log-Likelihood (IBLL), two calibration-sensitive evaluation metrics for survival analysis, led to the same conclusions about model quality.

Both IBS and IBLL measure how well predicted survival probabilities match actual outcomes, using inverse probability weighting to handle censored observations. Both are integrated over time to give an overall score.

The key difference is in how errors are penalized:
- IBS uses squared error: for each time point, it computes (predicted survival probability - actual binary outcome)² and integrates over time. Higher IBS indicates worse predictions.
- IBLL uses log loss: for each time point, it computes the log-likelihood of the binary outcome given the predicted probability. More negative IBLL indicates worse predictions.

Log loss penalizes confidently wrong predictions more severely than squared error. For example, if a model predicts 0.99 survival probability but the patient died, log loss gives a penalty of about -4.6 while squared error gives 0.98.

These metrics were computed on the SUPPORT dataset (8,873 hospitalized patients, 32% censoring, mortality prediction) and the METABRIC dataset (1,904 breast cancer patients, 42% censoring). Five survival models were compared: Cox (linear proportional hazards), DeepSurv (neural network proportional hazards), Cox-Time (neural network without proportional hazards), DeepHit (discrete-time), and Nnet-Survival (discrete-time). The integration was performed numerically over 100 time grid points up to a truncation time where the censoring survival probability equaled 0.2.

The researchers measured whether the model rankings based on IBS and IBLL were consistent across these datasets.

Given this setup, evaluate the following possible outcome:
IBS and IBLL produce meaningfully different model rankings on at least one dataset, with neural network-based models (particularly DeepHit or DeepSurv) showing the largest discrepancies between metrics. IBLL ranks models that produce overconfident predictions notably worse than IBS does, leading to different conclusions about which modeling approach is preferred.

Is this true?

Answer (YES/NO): NO